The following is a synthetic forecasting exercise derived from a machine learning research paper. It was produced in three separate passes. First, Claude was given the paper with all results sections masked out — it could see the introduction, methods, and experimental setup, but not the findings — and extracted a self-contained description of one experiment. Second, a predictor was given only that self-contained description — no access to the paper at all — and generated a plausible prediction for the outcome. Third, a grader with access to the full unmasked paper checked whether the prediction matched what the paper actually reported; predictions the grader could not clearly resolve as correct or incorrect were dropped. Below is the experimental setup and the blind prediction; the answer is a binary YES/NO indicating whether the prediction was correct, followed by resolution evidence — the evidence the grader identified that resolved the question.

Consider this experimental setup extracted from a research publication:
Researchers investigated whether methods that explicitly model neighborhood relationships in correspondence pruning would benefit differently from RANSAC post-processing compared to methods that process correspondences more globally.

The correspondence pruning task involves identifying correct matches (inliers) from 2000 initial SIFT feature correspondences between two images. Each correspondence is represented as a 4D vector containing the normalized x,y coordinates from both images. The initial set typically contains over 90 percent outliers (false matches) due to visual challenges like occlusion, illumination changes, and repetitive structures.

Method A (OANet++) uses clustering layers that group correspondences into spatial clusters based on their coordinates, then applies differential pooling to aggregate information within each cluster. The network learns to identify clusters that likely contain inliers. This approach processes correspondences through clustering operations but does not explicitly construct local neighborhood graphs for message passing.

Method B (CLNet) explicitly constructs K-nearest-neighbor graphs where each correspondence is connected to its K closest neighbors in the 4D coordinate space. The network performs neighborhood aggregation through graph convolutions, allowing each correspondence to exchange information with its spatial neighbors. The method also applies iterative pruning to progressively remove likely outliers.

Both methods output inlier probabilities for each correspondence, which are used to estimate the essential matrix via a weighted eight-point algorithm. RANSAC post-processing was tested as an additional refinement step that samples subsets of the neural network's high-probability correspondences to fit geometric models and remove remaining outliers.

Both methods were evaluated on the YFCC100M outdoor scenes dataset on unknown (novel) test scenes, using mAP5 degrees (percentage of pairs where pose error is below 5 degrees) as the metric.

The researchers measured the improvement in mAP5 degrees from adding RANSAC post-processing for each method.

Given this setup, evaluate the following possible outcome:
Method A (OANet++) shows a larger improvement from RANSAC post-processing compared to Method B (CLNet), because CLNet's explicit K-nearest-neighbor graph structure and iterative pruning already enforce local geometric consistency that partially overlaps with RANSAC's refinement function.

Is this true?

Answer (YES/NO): YES